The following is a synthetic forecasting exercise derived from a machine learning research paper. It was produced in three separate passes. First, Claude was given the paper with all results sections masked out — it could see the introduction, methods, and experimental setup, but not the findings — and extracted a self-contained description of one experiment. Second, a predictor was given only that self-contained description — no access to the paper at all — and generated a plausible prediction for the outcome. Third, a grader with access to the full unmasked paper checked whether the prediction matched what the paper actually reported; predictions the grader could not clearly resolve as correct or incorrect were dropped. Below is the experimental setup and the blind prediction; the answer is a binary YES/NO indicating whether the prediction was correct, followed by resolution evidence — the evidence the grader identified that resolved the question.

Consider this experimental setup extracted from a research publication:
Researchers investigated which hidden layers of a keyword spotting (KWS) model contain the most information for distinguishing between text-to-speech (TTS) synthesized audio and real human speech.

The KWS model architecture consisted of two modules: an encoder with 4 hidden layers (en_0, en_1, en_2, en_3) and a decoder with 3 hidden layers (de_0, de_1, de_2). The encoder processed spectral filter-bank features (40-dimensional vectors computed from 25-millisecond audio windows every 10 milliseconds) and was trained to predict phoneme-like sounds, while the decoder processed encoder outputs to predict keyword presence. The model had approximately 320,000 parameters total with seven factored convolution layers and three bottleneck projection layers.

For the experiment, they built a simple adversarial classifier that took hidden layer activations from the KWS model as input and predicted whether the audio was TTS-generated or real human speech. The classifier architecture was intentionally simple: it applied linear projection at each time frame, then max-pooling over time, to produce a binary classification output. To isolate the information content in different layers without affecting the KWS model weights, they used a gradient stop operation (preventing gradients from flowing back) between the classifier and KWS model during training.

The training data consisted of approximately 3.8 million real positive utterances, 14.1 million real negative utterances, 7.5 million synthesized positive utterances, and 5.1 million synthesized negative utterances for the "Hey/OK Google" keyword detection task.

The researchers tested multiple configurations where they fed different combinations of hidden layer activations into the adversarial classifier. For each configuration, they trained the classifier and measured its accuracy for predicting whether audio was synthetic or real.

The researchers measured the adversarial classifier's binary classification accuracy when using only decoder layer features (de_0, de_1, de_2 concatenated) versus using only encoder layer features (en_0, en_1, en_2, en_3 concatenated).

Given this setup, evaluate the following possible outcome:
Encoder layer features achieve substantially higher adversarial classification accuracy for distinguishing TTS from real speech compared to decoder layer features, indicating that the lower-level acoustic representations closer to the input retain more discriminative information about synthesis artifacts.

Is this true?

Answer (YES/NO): NO